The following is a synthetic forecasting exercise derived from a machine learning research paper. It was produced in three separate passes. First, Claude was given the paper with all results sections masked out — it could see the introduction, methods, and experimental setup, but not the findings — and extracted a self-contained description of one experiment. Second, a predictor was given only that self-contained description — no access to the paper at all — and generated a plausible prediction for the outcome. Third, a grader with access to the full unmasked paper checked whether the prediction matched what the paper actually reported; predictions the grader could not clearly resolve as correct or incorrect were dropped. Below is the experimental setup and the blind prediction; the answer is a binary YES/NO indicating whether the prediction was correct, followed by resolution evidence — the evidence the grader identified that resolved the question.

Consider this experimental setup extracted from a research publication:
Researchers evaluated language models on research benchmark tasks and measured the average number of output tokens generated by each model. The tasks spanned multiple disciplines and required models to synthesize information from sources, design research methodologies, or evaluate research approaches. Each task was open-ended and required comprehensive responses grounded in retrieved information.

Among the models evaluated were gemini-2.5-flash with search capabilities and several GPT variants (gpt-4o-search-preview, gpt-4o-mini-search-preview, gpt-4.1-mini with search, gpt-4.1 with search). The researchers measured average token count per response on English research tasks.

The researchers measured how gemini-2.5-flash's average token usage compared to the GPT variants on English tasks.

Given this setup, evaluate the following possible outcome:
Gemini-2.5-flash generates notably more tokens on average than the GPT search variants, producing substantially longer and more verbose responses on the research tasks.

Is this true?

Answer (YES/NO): YES